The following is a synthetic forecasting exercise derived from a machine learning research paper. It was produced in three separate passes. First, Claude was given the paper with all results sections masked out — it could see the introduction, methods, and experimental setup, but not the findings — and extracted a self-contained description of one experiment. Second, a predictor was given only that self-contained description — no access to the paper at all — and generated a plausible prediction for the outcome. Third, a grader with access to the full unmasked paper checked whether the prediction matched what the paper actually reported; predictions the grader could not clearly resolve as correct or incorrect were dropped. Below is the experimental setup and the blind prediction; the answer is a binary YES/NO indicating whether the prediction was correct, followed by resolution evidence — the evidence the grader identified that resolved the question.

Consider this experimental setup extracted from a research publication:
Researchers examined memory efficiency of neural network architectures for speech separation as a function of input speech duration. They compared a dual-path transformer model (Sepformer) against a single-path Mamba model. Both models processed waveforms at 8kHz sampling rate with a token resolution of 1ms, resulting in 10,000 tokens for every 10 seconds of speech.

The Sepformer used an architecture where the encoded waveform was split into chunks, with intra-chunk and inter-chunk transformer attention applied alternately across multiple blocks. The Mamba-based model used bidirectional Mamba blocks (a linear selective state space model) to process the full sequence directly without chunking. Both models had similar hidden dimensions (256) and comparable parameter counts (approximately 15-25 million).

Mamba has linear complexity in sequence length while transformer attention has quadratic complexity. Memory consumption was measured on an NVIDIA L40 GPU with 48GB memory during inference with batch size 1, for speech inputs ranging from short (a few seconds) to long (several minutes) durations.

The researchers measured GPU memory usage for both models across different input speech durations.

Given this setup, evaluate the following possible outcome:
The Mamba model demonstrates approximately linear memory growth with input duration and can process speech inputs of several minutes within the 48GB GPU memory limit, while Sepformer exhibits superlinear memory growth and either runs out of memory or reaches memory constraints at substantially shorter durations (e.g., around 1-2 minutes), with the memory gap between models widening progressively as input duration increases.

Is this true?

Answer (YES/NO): NO